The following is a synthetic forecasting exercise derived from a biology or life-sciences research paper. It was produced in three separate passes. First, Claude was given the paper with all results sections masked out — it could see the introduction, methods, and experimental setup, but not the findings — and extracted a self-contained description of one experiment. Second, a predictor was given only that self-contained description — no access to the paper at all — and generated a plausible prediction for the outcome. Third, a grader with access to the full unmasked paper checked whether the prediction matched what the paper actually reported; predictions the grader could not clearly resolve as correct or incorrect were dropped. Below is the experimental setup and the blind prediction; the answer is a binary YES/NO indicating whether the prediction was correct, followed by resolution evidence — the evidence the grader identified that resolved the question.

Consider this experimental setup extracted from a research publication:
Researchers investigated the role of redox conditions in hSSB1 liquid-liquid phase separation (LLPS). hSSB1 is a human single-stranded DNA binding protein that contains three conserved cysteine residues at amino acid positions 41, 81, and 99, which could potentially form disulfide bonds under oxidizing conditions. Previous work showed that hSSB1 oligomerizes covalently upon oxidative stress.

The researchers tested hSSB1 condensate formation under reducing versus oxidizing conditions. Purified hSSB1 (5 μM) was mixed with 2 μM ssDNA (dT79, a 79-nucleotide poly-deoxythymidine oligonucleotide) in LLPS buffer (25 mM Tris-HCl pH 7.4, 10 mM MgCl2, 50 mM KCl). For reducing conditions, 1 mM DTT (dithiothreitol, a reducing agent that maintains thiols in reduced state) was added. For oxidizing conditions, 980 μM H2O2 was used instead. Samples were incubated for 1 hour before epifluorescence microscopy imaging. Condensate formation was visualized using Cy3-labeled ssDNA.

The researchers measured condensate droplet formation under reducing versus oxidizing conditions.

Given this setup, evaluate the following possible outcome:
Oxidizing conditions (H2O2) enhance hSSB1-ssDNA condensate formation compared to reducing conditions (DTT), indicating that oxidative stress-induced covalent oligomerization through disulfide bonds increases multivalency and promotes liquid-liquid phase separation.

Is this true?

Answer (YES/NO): NO